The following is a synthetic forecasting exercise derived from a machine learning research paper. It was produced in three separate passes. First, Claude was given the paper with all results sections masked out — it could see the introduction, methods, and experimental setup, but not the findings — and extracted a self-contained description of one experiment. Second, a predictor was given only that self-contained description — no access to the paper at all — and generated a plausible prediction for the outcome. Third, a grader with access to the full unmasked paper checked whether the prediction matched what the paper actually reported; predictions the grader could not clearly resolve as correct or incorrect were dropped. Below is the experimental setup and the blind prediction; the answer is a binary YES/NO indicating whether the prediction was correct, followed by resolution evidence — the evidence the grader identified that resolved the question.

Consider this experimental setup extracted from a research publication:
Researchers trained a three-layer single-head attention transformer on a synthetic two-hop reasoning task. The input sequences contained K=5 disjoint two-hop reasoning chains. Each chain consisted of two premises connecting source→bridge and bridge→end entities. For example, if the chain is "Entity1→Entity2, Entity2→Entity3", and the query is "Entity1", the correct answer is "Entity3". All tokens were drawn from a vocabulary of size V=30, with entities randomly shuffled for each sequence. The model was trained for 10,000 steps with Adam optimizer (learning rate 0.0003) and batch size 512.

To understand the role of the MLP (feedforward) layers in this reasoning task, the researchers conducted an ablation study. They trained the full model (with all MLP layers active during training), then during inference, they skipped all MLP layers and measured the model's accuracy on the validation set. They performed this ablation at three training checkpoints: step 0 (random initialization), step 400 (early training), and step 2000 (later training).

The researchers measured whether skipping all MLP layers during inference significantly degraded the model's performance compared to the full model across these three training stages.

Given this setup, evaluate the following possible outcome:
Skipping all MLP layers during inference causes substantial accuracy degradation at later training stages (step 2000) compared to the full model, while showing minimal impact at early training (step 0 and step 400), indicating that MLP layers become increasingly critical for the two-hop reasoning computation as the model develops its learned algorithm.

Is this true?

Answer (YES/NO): NO